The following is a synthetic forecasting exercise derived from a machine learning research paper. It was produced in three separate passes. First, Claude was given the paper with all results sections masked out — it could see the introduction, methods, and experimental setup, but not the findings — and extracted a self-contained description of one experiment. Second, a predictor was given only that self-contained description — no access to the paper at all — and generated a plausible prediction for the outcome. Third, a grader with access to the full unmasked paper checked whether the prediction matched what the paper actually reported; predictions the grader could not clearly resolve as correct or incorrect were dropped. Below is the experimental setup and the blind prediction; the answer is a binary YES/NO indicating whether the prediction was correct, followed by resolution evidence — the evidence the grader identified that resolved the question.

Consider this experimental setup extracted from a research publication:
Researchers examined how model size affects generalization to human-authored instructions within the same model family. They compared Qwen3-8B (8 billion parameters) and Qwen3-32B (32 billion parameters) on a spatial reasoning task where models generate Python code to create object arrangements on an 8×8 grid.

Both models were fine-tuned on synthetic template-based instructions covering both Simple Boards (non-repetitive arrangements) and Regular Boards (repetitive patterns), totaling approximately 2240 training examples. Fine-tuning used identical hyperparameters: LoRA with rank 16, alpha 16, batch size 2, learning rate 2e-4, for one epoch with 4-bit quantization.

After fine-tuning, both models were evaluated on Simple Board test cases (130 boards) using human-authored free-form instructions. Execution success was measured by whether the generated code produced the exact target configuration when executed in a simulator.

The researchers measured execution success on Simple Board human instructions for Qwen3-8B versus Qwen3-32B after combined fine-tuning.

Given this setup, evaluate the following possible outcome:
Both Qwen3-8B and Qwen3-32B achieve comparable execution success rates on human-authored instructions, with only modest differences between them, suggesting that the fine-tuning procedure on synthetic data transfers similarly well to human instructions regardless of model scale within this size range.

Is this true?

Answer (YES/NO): YES